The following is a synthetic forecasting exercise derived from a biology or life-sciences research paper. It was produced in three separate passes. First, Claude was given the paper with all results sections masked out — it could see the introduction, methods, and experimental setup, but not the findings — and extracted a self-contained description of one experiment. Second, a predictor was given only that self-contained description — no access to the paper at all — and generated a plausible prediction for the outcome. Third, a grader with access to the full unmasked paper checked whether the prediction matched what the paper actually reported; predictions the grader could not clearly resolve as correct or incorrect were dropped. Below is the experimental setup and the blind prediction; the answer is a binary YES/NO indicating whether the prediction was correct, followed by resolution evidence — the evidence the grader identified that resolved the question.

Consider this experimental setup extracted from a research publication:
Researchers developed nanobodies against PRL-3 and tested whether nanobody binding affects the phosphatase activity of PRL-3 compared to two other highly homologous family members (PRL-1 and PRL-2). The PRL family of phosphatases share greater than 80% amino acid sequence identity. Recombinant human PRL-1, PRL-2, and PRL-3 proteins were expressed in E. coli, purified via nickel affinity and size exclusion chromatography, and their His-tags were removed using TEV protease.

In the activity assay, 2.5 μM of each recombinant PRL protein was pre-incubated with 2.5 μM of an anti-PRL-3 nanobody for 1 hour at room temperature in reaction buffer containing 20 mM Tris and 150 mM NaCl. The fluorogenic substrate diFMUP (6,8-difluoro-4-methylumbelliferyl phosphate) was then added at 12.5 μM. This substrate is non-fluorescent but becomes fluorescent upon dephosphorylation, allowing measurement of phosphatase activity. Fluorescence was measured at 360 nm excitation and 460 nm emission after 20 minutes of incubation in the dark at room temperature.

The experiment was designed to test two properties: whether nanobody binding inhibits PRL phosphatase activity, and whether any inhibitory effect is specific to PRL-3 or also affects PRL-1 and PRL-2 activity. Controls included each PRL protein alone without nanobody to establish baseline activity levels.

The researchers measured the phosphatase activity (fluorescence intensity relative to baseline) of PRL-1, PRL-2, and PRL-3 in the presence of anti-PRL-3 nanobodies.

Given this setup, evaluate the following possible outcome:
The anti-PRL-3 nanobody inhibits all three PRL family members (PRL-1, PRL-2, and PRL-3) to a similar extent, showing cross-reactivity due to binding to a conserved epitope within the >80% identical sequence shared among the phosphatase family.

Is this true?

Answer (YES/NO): NO